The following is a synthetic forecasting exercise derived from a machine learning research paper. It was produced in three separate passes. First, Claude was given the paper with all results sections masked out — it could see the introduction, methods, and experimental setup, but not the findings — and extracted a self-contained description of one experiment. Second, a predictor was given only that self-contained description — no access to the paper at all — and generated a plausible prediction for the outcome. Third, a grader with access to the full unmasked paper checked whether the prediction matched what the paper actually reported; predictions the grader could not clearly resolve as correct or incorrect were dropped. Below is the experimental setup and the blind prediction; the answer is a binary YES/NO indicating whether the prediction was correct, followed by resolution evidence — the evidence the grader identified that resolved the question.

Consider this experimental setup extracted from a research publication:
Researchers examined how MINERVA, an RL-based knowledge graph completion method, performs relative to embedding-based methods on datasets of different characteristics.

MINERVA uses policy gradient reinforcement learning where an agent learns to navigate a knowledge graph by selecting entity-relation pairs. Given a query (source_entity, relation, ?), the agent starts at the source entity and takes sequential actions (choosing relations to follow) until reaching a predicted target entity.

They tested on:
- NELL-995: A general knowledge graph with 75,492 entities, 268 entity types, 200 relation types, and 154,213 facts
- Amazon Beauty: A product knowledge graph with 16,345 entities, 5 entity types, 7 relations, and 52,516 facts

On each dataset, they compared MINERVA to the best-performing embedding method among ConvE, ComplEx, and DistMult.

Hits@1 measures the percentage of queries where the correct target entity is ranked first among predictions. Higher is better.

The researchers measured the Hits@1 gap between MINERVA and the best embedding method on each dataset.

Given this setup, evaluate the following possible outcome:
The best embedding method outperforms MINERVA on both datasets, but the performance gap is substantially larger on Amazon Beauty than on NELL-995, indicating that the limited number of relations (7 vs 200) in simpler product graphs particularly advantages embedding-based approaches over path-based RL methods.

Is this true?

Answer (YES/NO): YES